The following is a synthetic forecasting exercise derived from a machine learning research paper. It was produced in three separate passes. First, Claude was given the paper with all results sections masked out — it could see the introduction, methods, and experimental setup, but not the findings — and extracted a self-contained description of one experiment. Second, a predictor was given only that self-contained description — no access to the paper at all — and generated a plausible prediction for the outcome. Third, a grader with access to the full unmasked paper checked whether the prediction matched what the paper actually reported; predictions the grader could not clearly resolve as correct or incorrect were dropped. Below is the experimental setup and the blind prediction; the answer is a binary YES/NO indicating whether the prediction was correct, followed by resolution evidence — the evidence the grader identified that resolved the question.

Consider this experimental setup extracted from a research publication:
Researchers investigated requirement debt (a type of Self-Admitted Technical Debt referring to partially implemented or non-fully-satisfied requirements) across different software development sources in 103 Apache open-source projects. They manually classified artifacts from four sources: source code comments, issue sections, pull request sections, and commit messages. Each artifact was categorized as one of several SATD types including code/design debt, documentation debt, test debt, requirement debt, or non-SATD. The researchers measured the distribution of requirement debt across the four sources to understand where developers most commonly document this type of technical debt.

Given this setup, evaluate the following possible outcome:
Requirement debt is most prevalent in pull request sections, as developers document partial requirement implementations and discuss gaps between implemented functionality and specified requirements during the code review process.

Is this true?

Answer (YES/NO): NO